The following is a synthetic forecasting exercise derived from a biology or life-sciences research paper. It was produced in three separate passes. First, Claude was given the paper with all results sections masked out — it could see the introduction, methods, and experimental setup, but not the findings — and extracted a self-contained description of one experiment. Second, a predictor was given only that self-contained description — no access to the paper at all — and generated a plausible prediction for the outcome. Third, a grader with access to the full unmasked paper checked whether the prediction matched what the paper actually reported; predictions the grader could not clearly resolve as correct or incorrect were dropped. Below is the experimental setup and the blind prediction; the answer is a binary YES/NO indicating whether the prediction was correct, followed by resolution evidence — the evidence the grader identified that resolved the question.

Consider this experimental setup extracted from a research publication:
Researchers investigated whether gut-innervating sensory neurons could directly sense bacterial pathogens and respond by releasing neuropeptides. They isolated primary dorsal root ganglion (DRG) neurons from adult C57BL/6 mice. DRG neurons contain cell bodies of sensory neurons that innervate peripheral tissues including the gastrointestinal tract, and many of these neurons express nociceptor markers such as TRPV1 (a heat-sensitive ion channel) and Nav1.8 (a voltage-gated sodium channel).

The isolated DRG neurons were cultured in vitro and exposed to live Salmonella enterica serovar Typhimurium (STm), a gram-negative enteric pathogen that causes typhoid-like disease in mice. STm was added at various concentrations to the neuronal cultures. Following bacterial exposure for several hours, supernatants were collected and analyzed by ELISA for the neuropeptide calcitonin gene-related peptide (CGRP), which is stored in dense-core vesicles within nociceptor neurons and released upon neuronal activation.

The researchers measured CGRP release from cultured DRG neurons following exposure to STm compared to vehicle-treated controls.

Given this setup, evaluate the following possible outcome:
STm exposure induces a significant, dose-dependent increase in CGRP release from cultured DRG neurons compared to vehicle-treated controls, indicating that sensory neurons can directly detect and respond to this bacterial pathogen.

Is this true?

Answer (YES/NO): YES